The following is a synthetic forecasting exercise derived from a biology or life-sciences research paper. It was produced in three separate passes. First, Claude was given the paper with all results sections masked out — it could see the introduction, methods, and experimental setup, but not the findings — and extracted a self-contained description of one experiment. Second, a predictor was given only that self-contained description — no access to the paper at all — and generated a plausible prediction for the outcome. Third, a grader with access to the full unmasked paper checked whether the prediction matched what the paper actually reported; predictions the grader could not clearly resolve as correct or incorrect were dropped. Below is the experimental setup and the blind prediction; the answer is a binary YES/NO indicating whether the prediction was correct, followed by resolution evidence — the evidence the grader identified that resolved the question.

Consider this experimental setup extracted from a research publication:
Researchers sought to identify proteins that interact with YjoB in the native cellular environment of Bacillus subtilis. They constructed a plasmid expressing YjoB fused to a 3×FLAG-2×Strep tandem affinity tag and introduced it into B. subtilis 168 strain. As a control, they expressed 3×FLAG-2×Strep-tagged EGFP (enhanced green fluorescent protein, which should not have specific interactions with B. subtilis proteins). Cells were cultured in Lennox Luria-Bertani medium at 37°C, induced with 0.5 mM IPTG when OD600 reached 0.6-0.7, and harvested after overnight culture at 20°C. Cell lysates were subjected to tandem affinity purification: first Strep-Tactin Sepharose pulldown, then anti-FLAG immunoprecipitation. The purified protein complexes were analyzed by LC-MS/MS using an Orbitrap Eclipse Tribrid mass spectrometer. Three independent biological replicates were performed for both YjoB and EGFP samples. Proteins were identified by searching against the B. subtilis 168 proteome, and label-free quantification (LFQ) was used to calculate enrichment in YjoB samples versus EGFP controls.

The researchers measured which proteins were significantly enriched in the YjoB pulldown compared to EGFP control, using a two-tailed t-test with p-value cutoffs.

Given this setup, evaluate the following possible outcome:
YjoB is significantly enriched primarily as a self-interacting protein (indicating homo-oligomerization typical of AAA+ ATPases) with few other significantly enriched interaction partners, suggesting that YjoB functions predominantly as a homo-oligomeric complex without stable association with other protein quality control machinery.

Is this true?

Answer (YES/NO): NO